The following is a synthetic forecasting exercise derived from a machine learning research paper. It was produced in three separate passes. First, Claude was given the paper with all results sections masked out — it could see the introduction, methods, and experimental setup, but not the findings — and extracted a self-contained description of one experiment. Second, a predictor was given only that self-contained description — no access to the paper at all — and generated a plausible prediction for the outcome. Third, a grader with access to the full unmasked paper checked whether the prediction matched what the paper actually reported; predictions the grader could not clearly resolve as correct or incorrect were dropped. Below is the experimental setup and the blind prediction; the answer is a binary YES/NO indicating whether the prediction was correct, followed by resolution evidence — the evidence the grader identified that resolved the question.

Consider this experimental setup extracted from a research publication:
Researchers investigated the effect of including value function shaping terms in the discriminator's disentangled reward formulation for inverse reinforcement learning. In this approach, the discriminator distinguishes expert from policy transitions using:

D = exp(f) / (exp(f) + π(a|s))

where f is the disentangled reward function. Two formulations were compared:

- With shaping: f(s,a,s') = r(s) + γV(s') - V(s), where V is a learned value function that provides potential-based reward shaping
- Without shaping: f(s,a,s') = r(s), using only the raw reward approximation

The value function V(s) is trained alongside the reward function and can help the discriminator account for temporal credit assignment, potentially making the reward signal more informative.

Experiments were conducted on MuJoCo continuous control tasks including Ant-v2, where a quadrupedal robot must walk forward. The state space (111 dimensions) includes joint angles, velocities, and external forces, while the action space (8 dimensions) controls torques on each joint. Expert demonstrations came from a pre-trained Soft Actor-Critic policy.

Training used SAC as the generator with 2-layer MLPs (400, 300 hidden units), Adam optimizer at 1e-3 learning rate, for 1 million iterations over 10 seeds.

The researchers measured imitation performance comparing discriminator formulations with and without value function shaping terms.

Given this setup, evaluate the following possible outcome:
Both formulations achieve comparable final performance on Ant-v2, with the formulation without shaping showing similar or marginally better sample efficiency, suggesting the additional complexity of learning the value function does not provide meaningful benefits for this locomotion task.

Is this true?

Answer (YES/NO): NO